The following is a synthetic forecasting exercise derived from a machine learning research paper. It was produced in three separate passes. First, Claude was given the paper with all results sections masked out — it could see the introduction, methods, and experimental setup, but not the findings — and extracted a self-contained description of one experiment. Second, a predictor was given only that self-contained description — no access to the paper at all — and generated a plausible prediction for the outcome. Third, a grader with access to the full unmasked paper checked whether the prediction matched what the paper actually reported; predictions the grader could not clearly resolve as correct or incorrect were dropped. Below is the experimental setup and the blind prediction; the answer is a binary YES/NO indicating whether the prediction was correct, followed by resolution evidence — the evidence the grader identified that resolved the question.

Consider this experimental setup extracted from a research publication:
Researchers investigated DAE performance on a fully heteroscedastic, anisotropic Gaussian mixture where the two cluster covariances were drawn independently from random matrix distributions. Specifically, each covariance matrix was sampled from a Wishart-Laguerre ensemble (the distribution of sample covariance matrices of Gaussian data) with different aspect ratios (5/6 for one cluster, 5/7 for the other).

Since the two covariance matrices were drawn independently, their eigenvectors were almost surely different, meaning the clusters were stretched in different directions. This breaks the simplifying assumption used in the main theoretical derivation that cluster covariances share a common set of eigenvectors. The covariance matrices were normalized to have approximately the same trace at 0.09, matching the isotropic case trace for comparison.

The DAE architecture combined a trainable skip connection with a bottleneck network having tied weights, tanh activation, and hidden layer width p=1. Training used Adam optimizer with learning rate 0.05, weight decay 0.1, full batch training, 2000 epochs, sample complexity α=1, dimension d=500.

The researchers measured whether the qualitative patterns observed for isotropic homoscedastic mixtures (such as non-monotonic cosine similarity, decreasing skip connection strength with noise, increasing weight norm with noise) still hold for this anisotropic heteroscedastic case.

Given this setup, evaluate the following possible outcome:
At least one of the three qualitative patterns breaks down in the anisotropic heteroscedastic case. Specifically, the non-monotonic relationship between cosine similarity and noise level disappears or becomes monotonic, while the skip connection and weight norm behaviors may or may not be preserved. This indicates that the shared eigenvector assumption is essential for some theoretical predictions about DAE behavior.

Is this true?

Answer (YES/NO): NO